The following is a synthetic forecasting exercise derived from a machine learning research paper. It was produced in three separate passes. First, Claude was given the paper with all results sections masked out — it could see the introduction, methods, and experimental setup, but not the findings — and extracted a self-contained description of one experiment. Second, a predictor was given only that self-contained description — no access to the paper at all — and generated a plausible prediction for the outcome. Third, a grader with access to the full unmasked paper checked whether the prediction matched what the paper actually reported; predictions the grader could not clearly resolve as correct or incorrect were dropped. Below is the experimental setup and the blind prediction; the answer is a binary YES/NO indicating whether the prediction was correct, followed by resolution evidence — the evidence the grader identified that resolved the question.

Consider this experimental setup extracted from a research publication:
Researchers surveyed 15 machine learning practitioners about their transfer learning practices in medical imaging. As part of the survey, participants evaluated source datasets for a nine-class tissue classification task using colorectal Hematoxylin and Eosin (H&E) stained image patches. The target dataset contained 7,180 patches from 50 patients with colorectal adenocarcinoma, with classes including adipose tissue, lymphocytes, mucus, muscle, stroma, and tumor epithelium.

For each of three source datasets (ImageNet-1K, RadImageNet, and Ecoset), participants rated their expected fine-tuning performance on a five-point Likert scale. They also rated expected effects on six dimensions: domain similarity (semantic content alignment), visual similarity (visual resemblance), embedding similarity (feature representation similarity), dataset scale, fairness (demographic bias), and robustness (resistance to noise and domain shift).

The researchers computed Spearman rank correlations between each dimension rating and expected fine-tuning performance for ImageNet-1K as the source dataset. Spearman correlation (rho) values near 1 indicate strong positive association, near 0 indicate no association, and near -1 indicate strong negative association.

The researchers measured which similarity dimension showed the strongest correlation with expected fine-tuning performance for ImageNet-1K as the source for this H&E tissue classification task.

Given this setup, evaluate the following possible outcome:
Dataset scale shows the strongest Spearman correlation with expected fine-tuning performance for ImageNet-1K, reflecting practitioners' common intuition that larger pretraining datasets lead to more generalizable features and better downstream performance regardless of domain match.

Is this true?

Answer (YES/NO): NO